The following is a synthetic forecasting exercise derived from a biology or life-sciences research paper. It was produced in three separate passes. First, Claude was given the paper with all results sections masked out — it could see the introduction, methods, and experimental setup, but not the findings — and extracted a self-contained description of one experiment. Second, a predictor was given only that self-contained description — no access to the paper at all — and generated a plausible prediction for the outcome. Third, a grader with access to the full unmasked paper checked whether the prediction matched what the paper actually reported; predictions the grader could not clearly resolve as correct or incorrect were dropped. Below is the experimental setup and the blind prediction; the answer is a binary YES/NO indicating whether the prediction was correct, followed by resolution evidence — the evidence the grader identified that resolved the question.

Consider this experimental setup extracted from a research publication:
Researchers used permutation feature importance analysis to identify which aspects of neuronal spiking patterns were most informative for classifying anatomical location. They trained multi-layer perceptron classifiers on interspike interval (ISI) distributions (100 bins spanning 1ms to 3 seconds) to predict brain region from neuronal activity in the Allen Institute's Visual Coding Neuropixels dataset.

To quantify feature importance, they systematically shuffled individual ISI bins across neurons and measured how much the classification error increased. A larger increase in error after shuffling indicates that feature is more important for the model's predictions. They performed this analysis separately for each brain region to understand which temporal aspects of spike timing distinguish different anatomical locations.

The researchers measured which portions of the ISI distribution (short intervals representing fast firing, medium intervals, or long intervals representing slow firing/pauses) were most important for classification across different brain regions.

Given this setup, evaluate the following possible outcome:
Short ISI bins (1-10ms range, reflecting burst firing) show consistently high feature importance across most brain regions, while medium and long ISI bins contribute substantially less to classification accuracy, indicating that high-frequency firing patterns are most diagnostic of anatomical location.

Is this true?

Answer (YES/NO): NO